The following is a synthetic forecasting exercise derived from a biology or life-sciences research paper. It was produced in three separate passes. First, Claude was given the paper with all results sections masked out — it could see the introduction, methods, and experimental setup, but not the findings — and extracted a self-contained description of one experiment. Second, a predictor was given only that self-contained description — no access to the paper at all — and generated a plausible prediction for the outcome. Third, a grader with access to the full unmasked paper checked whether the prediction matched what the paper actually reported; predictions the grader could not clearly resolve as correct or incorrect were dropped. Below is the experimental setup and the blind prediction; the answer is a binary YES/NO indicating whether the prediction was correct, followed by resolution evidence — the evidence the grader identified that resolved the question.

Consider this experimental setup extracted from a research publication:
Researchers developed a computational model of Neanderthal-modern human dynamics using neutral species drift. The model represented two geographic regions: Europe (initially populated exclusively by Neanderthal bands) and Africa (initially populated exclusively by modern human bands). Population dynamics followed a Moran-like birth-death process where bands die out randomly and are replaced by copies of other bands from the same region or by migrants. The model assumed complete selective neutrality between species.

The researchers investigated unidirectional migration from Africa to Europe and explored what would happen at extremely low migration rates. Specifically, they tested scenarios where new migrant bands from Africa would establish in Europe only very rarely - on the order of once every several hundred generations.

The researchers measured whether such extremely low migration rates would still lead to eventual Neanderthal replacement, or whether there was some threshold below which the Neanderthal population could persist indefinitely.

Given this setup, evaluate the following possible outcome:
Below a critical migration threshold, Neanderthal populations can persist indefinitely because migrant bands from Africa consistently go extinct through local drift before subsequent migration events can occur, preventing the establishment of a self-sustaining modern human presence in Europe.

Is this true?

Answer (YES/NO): NO